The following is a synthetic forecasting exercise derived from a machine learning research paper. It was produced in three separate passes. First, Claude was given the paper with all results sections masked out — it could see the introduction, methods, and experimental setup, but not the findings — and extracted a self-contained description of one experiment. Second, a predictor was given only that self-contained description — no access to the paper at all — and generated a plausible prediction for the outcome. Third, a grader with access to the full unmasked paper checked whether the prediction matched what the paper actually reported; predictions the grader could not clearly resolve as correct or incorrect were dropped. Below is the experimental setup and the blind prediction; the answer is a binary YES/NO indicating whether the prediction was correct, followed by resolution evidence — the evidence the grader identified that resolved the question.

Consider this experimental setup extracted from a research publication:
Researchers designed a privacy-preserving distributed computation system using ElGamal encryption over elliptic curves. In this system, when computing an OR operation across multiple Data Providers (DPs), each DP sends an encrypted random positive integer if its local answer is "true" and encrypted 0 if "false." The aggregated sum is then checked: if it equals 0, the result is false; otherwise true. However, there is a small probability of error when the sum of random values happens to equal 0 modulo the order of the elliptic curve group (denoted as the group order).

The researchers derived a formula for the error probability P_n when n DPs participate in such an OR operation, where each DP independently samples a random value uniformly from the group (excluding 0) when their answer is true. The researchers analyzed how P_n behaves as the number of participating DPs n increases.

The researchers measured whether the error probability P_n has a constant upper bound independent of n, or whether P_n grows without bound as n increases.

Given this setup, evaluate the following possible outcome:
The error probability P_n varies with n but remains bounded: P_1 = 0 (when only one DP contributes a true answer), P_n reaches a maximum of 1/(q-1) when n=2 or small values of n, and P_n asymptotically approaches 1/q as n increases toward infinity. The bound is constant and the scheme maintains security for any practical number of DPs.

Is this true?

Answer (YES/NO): YES